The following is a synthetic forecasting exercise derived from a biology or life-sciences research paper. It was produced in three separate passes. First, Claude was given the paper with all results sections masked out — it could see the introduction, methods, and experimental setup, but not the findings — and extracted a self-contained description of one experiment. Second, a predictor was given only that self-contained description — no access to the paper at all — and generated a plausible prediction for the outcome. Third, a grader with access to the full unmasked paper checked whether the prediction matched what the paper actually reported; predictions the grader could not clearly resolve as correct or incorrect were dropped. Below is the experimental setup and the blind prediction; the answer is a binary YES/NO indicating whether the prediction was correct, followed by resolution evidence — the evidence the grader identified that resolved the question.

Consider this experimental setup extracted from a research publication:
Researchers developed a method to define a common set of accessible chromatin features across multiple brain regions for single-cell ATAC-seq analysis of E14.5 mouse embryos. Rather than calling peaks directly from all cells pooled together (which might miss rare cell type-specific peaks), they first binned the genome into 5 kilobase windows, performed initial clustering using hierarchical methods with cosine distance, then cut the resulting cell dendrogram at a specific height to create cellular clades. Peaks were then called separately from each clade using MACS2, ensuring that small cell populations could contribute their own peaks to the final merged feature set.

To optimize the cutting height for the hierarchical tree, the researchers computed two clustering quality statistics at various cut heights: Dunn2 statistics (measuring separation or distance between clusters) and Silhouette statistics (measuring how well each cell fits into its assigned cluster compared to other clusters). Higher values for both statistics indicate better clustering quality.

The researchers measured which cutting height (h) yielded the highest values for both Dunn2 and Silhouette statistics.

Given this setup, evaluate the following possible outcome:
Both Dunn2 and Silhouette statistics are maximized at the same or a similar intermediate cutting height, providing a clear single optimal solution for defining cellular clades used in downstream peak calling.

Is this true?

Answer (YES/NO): YES